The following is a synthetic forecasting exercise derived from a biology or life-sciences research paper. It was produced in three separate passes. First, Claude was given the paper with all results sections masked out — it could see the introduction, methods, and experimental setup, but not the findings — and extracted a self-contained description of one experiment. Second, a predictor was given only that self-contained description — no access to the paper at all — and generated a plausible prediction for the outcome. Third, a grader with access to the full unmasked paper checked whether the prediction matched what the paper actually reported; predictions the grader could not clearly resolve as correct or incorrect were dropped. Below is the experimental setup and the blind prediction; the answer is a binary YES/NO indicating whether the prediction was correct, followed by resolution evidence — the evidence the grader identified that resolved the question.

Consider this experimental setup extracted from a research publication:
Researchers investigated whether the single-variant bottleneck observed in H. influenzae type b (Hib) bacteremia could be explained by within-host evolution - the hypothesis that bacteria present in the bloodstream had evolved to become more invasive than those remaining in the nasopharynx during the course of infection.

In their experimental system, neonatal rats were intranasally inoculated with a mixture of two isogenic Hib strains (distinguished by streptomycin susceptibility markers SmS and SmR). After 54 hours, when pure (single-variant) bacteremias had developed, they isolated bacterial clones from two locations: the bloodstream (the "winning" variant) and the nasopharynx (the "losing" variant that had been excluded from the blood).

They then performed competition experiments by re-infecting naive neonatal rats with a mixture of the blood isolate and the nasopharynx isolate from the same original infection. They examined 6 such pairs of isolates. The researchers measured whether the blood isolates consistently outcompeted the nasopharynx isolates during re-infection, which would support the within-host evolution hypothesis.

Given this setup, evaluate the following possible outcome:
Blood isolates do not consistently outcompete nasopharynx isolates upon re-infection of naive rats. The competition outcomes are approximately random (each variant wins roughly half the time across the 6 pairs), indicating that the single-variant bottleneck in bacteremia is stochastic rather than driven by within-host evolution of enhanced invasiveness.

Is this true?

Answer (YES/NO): YES